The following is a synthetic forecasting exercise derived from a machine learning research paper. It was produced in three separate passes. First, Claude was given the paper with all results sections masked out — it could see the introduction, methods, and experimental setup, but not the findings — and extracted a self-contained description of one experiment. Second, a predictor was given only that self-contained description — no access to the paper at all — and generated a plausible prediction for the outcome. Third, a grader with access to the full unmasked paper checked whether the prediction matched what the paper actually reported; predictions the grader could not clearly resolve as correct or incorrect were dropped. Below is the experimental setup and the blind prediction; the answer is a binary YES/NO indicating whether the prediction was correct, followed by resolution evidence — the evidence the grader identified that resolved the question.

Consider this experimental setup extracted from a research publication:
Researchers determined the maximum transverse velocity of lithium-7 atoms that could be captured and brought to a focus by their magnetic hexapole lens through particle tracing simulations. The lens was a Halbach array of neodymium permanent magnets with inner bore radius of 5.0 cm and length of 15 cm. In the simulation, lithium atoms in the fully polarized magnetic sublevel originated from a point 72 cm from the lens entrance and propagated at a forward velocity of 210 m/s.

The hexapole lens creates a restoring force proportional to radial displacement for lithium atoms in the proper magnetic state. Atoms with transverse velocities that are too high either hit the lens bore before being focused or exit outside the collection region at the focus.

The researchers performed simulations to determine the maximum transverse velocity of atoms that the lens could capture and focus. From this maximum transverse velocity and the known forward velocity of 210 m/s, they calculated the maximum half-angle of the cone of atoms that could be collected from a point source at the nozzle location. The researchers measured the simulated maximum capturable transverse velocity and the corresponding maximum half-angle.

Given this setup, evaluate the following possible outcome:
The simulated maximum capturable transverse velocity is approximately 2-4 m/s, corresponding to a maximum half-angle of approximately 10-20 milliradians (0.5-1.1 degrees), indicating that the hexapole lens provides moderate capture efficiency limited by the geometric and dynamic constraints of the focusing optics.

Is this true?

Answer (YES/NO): NO